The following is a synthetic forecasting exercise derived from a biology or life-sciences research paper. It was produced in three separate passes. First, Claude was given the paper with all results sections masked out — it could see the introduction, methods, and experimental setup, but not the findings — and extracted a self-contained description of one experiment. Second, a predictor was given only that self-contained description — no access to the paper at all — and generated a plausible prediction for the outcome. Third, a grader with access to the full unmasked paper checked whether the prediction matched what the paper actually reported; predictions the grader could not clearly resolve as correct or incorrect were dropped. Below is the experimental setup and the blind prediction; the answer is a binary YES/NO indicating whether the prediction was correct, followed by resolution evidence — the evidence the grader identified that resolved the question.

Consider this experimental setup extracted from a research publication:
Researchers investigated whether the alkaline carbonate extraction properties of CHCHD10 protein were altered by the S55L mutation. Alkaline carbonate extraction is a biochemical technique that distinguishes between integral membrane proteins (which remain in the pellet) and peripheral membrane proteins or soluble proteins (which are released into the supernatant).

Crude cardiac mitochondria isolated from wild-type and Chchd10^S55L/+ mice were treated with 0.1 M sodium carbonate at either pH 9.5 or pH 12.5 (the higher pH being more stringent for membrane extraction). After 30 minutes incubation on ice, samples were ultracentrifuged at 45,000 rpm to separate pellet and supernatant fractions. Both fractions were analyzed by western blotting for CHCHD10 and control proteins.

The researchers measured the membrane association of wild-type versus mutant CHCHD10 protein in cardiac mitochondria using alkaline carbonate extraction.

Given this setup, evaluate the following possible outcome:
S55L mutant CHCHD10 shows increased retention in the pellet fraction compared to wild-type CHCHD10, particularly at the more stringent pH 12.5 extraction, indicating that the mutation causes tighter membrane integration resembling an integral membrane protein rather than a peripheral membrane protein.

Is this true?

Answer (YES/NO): NO